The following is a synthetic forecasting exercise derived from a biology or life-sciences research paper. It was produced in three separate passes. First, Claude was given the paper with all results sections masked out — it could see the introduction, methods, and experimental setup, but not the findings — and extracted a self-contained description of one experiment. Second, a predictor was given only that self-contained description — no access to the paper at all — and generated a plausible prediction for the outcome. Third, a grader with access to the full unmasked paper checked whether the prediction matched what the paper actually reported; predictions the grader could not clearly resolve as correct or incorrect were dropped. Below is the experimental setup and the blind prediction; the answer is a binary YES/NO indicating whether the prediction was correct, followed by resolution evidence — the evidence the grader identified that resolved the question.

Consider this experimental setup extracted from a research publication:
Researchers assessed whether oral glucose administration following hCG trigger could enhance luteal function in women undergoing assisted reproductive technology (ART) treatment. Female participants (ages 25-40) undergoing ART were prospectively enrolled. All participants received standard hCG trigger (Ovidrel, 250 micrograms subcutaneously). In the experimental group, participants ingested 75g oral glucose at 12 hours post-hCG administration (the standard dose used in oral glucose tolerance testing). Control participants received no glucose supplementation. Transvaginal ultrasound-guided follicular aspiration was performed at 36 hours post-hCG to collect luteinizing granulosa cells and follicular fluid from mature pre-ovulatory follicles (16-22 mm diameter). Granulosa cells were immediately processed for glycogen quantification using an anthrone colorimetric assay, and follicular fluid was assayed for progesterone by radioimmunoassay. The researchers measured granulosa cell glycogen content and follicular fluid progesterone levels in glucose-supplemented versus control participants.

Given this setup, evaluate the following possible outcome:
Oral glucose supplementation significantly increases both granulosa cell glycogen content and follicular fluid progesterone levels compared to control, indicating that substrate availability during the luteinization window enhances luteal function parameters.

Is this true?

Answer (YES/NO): YES